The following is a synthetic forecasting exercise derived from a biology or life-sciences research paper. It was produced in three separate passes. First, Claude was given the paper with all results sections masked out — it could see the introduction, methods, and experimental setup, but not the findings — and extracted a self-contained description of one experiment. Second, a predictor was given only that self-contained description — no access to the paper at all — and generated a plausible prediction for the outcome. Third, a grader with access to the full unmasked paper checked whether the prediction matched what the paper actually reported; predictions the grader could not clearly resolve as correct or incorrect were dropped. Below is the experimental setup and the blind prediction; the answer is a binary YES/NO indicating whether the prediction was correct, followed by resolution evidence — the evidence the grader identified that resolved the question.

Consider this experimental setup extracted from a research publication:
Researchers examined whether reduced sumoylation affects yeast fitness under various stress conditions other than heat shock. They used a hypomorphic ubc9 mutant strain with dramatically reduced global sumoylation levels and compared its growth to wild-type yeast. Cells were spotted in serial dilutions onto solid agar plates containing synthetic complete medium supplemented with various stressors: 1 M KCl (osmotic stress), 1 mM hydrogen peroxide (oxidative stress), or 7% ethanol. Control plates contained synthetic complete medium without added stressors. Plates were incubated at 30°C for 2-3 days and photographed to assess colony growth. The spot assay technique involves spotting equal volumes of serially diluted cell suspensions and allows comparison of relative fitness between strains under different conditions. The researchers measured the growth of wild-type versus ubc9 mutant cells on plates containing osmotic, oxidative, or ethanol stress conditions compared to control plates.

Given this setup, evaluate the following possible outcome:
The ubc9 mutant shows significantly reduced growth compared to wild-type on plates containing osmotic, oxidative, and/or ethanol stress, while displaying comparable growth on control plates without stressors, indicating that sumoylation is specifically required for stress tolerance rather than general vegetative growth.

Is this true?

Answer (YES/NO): NO